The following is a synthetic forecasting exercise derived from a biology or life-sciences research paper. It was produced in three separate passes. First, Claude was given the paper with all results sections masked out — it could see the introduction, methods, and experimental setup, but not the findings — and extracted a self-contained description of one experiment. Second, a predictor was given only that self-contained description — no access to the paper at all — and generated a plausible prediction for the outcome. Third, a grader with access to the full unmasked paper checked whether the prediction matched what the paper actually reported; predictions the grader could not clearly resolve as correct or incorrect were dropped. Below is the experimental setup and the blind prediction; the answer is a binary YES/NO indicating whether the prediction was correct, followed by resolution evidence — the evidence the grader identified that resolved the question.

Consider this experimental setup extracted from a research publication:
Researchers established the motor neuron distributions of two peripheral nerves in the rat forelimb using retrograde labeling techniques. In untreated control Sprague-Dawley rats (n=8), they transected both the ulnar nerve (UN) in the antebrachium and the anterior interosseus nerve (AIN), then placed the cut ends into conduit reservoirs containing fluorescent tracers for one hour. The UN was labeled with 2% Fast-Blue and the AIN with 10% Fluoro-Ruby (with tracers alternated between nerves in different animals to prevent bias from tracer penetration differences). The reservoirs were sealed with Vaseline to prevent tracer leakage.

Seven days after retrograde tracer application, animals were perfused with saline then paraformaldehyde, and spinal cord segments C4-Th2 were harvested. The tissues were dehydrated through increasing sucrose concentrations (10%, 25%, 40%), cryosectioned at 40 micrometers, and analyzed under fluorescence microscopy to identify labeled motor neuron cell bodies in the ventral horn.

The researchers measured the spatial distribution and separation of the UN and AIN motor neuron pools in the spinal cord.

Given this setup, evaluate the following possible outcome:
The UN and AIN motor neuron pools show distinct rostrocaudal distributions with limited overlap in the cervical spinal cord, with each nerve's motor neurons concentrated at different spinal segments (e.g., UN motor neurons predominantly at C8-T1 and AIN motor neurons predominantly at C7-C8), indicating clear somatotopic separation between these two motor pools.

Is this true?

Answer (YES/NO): NO